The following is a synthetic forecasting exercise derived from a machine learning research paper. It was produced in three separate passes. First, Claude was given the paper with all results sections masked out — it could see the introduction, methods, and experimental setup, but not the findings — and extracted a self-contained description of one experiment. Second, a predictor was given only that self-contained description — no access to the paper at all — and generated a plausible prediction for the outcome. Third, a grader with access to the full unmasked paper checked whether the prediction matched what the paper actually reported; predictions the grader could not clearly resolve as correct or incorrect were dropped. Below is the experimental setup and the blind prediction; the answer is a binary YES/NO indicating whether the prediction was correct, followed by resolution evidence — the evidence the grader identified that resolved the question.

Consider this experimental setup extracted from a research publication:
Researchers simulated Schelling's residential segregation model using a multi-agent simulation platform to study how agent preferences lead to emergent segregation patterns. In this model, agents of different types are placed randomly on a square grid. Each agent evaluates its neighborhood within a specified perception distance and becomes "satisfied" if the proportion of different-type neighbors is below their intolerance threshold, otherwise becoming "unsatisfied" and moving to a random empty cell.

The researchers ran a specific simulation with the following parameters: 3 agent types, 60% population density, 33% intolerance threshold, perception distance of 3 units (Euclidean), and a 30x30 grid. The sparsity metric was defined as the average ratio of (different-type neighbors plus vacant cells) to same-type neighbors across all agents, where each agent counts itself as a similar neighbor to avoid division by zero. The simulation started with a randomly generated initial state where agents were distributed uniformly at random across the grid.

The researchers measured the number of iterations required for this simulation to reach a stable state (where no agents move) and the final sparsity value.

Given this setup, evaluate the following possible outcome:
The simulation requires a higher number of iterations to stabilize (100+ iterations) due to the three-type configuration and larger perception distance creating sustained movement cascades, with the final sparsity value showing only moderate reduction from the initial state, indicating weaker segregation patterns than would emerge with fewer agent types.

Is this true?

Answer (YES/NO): NO